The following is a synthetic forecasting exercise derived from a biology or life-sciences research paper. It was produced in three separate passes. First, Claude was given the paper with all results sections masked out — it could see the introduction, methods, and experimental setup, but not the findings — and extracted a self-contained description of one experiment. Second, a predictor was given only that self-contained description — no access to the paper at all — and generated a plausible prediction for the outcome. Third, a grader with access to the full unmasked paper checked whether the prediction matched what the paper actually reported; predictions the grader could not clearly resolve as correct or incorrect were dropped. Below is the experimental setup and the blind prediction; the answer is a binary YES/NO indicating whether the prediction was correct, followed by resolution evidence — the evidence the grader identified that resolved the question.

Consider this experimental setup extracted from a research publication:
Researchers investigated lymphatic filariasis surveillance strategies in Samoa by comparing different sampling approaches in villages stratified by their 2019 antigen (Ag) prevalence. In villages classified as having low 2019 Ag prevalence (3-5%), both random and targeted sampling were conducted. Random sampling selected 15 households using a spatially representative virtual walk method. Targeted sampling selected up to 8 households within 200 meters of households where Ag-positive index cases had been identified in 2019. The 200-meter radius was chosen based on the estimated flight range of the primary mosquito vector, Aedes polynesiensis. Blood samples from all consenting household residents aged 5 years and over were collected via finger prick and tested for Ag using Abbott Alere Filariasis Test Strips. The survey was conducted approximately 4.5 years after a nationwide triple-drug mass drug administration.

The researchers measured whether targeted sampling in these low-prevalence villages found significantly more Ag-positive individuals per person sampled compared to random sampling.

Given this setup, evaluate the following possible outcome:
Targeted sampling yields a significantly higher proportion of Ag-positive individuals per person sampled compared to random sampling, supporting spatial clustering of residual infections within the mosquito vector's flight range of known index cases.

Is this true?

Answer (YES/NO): NO